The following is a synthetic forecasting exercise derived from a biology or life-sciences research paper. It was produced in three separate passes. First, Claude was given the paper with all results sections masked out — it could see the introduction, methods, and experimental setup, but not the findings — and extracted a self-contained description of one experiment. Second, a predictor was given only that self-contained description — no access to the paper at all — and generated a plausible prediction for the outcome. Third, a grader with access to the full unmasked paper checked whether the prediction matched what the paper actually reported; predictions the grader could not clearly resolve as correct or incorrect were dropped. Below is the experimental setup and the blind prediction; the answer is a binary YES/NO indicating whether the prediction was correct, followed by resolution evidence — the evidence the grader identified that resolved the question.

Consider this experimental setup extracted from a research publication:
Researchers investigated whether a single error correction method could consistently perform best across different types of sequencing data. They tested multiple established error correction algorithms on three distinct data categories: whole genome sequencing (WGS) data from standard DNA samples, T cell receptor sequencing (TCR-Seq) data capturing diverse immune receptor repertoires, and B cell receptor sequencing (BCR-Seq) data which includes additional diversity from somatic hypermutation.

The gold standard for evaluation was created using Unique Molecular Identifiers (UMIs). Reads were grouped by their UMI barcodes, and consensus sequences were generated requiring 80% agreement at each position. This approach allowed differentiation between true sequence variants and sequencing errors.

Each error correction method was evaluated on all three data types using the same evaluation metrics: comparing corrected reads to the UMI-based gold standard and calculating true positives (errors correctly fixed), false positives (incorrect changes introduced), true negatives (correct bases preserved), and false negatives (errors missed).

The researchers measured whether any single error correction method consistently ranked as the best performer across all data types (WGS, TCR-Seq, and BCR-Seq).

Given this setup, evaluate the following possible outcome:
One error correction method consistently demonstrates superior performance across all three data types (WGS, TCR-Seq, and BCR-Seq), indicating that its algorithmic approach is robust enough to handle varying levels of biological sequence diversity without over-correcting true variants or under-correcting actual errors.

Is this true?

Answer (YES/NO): NO